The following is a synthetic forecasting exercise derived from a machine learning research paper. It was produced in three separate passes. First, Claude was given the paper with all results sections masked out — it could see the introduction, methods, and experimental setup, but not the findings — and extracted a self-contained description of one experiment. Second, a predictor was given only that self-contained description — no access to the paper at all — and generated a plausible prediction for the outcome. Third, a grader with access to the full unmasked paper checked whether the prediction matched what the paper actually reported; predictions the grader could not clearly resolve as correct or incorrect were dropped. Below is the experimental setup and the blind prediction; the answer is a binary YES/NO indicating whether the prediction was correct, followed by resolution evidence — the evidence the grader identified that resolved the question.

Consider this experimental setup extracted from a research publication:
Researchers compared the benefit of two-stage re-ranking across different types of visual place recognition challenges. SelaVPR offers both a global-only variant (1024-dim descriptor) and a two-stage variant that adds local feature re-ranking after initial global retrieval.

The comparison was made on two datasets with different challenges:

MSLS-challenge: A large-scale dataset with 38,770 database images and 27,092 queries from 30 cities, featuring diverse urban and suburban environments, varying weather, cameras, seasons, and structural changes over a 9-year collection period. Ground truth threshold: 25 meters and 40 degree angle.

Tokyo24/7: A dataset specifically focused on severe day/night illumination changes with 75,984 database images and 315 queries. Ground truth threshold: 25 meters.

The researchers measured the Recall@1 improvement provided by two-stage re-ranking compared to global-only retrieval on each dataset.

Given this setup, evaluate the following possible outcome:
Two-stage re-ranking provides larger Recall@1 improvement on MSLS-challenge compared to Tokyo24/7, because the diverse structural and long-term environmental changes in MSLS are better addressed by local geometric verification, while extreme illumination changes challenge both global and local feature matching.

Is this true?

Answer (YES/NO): NO